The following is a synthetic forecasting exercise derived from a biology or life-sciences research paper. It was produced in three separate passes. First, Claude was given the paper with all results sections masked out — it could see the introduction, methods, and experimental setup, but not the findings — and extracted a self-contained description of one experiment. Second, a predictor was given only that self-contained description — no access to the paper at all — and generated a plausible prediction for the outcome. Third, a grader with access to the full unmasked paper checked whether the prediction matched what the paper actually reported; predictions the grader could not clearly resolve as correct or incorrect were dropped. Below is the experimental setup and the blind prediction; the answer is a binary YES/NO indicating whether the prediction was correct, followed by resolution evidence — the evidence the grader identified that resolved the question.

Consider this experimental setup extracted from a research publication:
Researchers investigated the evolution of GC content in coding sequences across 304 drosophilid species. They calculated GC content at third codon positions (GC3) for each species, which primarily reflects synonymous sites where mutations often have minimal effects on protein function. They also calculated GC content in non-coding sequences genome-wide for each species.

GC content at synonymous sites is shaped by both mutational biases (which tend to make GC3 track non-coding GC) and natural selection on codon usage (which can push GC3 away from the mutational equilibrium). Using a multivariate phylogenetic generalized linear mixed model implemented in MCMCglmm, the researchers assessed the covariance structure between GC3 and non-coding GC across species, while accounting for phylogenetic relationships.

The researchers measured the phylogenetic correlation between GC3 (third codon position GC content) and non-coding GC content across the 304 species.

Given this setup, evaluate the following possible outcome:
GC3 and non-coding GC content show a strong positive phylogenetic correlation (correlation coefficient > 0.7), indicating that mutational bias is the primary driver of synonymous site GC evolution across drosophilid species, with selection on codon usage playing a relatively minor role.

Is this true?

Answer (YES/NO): NO